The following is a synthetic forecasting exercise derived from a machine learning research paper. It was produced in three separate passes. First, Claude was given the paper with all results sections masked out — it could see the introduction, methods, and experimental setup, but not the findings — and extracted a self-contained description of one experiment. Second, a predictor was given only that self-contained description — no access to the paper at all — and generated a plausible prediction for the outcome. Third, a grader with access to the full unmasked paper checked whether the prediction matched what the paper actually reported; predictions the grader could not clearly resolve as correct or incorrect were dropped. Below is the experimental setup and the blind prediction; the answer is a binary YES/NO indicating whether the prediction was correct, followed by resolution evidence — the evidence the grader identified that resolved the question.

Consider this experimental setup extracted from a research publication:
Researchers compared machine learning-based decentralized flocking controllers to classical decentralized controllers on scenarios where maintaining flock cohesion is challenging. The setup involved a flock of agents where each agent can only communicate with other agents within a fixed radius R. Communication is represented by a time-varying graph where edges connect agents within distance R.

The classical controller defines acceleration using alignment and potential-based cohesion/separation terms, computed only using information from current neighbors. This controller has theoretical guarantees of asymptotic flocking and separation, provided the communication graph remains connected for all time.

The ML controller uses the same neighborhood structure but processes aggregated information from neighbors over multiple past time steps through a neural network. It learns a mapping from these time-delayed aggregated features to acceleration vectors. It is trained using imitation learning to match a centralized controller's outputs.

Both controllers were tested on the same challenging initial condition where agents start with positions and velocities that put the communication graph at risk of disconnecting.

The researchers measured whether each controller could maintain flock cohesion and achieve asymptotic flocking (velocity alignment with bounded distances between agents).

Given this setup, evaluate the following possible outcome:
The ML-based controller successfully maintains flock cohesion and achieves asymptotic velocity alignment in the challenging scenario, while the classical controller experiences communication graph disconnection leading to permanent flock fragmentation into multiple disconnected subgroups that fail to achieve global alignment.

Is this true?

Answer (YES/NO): YES